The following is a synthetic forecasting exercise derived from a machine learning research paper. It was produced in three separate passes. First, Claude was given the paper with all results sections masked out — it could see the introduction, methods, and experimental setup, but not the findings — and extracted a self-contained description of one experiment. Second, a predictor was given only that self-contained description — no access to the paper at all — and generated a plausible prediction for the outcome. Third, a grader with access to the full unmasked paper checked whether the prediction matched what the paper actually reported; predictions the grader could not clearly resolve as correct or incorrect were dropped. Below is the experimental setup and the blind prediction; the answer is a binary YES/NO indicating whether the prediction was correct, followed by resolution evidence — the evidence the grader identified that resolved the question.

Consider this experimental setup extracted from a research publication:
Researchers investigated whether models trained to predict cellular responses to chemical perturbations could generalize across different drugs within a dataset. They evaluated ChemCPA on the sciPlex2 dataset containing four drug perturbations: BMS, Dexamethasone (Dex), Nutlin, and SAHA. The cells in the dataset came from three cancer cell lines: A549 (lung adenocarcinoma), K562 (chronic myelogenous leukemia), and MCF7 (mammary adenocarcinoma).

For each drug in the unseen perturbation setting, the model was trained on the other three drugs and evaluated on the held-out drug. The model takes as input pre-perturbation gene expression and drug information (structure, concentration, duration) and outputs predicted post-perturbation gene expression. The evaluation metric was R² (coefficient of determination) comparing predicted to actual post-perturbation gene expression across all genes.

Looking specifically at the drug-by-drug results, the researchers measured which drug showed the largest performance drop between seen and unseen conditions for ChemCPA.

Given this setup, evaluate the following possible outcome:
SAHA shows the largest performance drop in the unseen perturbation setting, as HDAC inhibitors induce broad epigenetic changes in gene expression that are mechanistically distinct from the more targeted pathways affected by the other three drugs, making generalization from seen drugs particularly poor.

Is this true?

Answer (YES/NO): NO